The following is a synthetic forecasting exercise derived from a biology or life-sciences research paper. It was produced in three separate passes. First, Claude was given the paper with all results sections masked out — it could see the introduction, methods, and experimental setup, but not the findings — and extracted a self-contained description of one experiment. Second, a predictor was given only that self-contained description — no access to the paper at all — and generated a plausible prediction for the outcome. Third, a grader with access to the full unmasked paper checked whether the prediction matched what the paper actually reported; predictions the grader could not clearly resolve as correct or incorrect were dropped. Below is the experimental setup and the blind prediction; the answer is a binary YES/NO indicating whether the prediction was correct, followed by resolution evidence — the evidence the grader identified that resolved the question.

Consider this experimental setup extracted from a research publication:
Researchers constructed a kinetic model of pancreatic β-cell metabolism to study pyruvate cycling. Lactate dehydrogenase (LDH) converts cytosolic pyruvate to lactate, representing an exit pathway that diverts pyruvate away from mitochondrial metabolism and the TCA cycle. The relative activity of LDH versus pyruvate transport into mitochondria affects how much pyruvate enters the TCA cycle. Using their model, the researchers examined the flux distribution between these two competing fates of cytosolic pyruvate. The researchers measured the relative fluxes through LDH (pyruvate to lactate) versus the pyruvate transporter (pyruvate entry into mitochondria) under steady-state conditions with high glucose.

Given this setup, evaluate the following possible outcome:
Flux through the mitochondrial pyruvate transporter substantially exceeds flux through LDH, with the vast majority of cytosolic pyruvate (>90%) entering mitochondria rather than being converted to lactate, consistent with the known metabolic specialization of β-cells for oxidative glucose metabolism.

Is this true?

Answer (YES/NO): YES